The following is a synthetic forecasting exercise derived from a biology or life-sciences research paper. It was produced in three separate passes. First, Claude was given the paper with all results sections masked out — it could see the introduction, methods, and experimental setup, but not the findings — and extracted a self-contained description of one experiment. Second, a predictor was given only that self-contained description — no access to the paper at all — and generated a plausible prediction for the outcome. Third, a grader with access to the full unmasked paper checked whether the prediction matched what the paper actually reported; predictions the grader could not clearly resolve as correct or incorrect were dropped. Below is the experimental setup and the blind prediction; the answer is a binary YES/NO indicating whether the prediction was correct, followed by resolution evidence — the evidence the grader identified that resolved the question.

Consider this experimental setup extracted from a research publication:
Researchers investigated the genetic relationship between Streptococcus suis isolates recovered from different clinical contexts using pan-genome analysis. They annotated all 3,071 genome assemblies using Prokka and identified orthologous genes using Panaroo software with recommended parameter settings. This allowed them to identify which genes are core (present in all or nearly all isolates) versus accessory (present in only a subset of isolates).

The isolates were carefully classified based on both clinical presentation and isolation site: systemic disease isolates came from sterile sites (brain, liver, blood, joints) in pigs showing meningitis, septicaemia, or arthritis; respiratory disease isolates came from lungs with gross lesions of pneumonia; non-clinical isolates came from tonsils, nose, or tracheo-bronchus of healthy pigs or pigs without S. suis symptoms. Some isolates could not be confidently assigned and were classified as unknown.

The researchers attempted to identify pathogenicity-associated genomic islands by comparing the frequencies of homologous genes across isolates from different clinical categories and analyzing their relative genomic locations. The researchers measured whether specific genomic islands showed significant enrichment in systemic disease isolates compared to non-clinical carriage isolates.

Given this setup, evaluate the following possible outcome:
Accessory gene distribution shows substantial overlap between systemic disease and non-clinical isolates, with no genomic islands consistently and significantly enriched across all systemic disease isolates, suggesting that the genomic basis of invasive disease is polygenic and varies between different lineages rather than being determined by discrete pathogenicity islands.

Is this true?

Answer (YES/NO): NO